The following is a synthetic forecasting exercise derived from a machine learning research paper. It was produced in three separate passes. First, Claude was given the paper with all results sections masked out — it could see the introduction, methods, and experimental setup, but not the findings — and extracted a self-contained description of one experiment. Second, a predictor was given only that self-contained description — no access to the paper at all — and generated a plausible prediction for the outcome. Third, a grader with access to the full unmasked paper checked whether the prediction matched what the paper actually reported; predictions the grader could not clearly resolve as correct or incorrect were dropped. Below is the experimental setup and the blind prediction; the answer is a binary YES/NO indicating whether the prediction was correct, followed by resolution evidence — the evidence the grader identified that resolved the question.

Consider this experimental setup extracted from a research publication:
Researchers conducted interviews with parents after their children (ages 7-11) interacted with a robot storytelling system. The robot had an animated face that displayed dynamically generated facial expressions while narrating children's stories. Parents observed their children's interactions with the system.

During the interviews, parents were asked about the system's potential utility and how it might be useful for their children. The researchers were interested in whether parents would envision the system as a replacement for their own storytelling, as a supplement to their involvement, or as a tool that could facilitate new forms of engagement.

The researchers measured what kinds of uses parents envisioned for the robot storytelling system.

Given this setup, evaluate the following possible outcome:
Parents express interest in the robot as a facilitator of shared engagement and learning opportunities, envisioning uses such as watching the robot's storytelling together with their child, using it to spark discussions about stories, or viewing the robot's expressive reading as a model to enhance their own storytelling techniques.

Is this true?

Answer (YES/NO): NO